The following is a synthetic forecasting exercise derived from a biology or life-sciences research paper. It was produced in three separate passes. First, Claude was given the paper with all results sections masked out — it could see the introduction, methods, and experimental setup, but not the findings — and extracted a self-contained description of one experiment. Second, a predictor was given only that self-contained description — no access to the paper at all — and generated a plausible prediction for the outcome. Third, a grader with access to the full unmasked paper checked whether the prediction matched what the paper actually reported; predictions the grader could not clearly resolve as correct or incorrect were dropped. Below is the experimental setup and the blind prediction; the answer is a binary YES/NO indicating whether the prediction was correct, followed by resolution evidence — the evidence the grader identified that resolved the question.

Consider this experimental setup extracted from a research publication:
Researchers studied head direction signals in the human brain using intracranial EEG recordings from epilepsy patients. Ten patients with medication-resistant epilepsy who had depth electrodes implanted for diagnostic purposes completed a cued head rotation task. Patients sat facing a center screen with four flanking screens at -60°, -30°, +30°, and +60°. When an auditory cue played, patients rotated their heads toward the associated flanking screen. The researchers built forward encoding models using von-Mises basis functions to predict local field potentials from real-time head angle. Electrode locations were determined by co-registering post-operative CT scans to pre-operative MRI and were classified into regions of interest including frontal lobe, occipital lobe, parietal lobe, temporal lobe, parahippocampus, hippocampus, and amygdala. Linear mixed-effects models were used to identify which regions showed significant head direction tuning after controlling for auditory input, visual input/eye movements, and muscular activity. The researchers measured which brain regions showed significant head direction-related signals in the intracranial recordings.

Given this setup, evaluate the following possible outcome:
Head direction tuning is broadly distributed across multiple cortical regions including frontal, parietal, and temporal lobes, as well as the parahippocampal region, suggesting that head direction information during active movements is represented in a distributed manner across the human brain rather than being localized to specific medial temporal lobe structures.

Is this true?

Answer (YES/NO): YES